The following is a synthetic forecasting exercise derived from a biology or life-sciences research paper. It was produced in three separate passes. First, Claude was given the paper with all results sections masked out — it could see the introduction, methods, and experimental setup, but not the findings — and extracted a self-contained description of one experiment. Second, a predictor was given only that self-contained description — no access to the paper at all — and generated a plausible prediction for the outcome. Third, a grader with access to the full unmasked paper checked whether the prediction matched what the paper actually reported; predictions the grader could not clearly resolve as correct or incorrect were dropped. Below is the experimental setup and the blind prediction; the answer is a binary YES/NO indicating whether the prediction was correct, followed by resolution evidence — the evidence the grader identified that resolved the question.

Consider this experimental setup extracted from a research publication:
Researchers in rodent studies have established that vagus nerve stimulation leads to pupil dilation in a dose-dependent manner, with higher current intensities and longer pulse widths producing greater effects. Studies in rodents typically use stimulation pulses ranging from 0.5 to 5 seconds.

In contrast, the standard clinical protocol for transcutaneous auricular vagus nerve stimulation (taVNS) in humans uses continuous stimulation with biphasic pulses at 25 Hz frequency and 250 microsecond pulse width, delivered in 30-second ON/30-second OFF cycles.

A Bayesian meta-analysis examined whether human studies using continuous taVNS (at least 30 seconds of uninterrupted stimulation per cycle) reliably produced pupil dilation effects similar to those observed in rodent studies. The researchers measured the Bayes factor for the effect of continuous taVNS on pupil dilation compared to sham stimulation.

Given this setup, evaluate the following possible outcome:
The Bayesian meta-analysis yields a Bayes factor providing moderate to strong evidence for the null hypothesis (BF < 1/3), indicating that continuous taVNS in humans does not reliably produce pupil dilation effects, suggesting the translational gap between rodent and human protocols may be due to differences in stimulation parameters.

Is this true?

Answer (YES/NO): YES